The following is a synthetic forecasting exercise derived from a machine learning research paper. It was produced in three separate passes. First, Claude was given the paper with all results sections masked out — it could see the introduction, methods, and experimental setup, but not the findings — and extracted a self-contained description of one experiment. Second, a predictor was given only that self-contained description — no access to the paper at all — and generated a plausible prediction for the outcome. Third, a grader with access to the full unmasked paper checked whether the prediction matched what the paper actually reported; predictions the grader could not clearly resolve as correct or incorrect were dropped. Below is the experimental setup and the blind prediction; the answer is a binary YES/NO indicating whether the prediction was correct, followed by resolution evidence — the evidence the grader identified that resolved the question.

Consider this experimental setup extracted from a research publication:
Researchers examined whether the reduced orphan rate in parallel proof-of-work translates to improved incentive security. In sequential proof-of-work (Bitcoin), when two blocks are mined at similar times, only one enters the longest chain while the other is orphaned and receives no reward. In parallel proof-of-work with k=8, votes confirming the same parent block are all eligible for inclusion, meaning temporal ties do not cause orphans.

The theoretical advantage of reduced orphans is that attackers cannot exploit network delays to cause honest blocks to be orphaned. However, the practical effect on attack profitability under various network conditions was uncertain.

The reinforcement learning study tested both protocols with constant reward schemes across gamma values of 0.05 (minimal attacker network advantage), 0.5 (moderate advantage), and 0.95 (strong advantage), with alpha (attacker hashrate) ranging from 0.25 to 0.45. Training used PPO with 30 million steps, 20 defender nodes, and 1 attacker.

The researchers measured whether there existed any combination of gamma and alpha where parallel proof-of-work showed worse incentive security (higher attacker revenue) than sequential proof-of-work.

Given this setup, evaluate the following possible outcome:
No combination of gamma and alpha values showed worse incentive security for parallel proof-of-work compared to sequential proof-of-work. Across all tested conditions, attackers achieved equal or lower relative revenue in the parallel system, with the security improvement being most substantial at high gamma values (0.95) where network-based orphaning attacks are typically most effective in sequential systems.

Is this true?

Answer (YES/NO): NO